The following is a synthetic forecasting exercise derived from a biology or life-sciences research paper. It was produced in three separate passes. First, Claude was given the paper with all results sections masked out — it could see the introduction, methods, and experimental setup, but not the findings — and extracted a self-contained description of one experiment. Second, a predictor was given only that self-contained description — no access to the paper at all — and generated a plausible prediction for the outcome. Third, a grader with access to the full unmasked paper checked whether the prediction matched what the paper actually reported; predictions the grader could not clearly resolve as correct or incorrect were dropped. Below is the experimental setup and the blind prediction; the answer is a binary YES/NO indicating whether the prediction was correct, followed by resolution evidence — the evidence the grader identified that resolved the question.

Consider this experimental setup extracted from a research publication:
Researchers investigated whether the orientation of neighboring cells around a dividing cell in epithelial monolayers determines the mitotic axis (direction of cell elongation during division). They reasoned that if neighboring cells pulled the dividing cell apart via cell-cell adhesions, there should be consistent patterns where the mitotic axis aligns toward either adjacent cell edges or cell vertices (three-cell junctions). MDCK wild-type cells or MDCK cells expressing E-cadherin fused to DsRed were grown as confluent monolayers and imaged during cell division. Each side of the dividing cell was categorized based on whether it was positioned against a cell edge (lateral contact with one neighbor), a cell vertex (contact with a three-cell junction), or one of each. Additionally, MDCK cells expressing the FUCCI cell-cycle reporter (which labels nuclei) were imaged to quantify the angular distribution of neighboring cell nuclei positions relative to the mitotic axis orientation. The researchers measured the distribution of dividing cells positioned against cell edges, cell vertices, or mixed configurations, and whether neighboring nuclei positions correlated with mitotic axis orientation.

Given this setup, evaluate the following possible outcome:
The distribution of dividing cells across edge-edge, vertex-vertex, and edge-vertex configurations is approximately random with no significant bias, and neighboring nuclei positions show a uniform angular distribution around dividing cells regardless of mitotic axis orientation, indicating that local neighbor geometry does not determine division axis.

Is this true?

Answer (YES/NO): YES